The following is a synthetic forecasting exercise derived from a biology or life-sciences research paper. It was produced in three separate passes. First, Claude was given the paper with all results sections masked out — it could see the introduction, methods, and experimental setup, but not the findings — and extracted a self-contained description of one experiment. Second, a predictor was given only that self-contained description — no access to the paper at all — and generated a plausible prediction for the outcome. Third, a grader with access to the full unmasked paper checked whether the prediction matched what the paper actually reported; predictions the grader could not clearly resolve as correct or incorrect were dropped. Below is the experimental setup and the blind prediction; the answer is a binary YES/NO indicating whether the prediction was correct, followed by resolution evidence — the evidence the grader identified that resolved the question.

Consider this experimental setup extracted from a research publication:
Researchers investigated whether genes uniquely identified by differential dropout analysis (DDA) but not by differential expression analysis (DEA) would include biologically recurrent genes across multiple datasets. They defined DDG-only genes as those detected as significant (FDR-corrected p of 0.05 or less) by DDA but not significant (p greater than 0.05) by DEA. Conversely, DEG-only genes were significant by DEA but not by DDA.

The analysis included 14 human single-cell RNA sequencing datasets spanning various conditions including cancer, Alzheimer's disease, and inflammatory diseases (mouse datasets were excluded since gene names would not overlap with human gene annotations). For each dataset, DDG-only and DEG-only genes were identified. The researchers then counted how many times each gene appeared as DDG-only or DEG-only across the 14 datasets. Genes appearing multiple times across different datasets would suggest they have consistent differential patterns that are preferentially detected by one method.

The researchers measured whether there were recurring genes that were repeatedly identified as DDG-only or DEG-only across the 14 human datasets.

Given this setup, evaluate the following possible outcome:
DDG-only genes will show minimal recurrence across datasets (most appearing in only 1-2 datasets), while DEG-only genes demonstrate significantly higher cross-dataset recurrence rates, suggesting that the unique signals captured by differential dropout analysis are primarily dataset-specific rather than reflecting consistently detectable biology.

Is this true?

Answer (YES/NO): NO